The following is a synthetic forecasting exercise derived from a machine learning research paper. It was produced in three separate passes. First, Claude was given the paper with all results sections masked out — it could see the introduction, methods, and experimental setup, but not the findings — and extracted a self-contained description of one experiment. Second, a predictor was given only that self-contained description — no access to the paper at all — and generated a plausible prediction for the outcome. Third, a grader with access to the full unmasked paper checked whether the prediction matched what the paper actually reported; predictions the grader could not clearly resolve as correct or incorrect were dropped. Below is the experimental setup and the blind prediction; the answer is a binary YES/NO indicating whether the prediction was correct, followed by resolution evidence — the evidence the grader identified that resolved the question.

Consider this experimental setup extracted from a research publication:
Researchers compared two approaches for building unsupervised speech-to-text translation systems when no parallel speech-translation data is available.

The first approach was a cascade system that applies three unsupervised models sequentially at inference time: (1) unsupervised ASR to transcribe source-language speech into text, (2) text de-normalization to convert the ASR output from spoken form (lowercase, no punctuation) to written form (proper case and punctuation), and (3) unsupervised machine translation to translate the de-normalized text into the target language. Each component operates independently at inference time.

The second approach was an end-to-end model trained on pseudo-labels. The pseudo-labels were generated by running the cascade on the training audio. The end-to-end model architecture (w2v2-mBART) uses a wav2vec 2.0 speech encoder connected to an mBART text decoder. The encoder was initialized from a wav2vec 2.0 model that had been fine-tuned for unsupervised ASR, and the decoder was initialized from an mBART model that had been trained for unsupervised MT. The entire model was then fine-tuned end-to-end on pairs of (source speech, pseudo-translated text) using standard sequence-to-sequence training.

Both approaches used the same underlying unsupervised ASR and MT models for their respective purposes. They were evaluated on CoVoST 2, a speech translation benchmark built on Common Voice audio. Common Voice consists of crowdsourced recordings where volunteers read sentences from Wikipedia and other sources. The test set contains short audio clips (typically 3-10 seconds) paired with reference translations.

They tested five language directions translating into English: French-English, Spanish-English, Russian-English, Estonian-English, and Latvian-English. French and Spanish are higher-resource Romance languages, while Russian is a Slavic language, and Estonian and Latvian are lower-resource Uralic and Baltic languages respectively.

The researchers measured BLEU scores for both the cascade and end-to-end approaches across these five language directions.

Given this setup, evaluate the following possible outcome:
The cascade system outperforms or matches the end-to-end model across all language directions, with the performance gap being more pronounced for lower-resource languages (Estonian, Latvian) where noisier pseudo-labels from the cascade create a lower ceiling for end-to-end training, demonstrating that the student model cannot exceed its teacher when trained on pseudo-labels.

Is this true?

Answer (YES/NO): NO